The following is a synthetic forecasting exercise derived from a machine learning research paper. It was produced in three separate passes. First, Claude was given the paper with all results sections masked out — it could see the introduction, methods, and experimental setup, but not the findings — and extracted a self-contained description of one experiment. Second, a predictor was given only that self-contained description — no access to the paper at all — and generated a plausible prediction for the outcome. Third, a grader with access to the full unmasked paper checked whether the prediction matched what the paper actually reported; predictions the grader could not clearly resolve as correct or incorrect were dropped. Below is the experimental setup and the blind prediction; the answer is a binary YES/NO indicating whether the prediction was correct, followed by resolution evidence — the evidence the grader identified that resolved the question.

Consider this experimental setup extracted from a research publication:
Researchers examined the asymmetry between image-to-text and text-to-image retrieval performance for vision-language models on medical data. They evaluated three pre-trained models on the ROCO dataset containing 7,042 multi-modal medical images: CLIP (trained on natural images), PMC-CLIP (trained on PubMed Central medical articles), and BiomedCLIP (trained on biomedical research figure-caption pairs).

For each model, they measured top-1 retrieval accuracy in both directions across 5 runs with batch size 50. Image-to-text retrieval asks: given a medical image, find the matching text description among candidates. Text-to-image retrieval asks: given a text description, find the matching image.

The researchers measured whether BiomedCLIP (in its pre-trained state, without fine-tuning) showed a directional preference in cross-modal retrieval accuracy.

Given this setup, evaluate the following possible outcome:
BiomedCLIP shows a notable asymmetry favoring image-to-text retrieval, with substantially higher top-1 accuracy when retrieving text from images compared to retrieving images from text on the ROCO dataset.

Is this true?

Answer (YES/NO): NO